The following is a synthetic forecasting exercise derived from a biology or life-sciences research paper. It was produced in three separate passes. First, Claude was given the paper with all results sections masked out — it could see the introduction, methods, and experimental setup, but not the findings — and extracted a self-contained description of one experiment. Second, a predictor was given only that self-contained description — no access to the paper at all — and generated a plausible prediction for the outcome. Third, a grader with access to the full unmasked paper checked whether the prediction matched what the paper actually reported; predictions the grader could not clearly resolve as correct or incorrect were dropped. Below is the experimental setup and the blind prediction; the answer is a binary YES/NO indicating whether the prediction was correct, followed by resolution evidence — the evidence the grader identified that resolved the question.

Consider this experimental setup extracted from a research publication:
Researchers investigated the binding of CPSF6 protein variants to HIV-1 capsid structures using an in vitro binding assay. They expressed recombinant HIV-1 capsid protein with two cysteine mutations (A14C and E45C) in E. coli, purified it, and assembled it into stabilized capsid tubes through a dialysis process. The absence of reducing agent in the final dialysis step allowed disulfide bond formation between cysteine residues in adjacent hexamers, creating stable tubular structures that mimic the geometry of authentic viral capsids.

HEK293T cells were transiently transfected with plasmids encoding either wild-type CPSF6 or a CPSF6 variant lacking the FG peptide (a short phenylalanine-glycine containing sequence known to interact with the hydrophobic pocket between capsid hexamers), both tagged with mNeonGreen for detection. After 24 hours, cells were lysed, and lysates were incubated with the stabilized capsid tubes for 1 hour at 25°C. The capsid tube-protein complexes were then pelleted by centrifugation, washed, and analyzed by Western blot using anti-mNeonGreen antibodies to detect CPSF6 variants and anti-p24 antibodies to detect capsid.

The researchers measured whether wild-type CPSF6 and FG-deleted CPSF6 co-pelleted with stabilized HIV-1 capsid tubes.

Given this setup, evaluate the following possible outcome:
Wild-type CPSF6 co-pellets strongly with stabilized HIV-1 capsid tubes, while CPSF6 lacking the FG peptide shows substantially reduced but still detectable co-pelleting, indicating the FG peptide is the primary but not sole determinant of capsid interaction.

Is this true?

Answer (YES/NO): NO